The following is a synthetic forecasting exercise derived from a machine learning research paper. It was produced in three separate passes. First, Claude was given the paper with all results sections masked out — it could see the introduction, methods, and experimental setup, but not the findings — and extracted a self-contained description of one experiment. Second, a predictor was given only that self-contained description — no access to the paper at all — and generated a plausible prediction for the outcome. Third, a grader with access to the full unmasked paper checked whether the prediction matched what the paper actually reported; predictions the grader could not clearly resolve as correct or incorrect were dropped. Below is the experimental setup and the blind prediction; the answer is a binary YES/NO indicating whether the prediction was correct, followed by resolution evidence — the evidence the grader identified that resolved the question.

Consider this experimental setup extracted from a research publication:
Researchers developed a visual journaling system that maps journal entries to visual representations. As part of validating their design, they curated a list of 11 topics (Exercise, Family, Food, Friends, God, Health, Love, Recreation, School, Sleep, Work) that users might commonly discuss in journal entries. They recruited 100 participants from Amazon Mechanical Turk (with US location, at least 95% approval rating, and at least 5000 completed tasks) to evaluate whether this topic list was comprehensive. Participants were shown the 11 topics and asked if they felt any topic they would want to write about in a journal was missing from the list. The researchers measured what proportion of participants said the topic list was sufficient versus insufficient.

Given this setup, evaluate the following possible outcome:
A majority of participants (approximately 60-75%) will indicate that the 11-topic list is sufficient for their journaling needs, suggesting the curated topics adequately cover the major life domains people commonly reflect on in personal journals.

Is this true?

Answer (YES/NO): NO